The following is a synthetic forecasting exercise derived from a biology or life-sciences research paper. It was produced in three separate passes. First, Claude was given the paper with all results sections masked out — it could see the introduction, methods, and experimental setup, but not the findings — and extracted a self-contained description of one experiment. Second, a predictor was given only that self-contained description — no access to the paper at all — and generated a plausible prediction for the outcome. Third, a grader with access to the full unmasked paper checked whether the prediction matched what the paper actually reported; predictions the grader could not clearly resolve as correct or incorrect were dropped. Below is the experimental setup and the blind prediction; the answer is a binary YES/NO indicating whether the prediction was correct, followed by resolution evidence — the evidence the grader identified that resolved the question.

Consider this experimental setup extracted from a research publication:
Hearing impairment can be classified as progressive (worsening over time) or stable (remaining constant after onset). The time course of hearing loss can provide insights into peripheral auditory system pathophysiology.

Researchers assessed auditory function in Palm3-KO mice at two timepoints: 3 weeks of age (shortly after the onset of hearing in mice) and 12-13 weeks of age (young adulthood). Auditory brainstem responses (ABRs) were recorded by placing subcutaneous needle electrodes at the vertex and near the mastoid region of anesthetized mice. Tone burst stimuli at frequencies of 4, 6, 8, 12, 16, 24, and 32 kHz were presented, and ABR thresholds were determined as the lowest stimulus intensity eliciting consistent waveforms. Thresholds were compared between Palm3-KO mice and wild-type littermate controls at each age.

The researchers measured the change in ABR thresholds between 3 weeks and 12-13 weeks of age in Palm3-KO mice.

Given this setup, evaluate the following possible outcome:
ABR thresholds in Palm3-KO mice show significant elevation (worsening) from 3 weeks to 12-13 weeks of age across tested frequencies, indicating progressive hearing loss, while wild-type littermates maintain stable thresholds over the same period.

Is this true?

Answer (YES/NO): YES